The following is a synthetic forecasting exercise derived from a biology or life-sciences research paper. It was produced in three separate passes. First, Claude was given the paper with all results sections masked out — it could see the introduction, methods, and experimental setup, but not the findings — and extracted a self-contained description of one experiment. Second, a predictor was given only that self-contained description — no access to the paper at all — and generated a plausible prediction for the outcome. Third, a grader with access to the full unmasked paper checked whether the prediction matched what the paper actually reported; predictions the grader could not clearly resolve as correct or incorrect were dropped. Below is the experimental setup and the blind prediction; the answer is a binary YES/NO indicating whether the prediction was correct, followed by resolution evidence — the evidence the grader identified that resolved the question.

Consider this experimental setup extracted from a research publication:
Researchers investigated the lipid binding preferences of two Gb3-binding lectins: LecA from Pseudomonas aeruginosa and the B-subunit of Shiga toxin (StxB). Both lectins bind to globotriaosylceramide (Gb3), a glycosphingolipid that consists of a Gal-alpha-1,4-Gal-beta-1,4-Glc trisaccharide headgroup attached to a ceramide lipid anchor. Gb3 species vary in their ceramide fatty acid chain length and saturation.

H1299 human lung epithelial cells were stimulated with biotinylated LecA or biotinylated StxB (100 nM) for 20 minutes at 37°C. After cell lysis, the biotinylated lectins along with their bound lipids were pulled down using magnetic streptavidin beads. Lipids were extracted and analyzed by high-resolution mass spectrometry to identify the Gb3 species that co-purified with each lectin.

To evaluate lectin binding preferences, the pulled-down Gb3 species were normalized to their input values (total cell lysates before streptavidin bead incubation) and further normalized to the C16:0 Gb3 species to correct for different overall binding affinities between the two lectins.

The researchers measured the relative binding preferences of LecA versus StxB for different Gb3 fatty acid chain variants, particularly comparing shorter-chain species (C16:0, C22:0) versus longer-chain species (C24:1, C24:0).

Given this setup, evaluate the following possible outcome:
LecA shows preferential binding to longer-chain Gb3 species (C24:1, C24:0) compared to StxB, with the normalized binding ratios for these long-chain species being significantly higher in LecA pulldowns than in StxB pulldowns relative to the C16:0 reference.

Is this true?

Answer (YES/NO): NO